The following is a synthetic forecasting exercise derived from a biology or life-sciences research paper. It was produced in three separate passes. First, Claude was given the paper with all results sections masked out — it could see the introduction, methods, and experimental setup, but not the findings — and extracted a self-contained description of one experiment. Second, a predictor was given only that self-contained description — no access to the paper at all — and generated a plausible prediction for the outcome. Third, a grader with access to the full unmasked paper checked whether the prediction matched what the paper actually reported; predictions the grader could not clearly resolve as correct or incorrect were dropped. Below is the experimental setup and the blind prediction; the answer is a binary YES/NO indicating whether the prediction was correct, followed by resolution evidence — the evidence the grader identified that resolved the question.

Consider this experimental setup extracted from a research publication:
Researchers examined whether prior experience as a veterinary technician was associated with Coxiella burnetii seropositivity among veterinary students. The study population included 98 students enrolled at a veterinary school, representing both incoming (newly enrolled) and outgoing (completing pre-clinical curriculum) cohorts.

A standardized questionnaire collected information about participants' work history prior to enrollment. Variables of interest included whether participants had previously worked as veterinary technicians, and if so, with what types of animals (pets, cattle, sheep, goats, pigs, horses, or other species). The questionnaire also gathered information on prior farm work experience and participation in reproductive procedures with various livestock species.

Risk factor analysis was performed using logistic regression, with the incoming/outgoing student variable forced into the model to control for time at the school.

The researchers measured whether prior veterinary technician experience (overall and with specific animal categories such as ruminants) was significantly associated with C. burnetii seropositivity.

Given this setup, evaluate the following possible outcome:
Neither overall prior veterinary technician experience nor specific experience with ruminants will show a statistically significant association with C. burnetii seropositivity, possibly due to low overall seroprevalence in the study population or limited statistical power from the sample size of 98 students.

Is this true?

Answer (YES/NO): NO